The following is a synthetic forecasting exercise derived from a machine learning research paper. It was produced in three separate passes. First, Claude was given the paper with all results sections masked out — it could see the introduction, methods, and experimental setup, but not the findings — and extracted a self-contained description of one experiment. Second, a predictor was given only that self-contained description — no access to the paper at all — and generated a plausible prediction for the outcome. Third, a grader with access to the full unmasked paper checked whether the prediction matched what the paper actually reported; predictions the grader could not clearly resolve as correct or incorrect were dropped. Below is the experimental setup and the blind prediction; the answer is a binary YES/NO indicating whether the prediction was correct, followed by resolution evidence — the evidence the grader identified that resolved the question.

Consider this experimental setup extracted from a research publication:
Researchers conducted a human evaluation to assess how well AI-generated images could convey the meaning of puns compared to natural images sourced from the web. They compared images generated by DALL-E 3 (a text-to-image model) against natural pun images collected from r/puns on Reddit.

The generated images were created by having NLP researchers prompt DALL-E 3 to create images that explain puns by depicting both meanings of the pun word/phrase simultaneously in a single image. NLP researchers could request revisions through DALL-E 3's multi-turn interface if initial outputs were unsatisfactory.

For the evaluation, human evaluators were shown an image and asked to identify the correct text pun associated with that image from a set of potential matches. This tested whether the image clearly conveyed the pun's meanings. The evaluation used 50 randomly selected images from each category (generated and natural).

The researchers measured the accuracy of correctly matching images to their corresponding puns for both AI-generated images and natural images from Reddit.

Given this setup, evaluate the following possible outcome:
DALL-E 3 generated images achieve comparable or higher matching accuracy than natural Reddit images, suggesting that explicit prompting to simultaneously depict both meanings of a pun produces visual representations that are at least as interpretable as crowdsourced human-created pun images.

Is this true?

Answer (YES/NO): YES